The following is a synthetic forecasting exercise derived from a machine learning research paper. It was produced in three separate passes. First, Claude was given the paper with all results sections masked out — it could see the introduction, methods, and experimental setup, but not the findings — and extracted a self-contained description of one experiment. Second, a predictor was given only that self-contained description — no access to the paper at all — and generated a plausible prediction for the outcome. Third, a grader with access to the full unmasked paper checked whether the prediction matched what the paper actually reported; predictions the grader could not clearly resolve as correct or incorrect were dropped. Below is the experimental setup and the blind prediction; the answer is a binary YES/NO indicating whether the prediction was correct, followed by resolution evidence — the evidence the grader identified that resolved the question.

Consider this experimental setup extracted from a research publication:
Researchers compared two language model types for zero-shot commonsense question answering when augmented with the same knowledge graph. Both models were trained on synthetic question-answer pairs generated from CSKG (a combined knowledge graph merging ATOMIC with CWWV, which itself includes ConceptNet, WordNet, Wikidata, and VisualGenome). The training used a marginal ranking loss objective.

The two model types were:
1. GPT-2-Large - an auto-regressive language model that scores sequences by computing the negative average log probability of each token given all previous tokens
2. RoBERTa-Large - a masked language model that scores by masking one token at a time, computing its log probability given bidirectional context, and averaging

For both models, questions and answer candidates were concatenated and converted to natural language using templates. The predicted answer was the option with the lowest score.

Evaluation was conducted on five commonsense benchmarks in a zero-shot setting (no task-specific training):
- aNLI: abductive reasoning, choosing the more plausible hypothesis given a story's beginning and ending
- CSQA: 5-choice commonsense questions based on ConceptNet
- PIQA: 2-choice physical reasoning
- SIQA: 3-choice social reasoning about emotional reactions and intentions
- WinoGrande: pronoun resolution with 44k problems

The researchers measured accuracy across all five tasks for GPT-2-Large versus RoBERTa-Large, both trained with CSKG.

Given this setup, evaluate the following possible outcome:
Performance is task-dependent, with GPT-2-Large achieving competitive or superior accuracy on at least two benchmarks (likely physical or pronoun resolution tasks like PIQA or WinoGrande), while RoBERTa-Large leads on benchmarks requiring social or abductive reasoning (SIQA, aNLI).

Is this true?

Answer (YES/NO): NO